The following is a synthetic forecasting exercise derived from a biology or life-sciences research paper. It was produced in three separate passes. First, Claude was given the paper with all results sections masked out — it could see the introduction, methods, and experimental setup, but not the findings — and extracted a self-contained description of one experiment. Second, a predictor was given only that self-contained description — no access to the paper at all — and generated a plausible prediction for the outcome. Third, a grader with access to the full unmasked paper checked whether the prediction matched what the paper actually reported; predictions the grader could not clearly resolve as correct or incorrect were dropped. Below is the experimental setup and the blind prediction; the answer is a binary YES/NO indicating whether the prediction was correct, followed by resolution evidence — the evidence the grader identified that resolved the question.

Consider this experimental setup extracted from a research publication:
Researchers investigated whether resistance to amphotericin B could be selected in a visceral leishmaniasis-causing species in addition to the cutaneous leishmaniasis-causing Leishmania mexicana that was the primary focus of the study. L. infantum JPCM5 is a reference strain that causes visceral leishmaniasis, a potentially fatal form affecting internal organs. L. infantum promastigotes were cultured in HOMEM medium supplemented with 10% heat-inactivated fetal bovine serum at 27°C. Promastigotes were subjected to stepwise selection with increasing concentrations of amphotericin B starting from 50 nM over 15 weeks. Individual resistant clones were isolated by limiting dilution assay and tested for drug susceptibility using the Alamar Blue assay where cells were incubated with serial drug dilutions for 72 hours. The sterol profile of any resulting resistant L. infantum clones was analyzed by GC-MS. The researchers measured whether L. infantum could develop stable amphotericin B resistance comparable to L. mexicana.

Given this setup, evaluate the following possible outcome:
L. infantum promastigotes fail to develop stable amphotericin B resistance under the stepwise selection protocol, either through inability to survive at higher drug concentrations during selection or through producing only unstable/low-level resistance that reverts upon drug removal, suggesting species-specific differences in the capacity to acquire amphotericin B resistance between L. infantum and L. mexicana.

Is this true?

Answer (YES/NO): NO